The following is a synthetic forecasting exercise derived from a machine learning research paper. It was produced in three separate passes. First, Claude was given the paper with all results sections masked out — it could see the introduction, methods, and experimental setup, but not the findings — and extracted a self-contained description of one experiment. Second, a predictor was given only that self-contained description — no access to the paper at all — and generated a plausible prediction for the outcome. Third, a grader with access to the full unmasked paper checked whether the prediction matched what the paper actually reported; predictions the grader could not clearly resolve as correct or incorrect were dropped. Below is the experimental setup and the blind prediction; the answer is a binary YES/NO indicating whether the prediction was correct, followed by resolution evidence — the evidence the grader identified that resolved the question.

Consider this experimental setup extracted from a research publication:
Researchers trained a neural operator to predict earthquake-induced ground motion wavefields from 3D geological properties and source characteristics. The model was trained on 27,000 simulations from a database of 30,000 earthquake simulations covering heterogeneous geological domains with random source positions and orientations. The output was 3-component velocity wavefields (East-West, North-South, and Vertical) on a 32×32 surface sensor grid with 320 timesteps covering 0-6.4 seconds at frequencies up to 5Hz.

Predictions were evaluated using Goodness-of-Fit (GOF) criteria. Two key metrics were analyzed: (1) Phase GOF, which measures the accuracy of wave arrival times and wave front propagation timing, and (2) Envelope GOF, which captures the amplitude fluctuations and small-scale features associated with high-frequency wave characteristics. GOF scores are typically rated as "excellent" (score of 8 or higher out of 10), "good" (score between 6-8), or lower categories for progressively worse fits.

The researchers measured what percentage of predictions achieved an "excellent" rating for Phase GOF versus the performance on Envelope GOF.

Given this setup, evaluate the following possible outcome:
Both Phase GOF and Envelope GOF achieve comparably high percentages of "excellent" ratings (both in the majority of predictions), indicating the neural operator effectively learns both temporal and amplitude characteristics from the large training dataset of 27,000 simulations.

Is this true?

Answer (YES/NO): NO